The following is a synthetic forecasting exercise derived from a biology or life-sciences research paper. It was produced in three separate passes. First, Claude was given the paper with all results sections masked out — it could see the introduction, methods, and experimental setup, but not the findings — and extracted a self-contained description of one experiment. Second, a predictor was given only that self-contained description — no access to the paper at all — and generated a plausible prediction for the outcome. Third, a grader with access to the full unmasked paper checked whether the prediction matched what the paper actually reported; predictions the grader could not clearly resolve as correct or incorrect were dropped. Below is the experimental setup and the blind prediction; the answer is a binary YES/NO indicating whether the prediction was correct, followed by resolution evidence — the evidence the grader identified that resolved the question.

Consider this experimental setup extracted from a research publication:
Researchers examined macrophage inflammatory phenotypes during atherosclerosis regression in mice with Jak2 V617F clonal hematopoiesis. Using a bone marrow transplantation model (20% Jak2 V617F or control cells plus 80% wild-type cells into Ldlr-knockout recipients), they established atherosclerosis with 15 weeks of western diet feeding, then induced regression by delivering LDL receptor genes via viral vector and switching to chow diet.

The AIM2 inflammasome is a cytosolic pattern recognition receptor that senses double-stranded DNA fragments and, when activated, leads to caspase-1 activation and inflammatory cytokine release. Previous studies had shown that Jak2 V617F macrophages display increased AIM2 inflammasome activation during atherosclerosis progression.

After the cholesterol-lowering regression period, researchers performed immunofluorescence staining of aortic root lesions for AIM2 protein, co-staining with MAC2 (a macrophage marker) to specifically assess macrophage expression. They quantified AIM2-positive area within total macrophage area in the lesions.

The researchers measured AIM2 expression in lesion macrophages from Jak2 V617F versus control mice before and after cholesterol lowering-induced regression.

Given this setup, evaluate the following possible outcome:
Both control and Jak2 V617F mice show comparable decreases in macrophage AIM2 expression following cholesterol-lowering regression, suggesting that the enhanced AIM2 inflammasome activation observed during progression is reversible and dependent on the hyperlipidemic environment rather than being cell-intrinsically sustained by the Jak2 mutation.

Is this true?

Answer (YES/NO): NO